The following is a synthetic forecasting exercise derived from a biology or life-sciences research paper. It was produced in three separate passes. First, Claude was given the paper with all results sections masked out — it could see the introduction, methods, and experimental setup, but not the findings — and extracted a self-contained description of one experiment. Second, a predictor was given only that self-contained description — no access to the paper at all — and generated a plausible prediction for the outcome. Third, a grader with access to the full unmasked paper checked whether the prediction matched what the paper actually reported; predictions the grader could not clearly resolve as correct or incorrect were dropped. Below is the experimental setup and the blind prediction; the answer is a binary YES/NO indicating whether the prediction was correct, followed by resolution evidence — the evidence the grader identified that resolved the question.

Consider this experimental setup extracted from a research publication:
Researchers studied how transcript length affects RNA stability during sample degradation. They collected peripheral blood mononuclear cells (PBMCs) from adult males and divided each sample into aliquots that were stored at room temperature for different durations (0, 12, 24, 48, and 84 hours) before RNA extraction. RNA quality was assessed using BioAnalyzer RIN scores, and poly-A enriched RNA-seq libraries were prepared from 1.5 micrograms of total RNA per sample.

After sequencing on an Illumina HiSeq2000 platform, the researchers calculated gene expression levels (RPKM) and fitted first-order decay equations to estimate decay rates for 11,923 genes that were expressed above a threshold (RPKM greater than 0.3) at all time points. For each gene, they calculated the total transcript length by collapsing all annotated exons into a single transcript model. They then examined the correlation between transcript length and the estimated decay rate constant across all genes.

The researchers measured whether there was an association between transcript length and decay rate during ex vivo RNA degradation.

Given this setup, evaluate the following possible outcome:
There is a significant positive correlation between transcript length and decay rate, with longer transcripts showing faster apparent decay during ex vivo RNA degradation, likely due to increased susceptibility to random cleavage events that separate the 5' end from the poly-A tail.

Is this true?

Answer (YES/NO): NO